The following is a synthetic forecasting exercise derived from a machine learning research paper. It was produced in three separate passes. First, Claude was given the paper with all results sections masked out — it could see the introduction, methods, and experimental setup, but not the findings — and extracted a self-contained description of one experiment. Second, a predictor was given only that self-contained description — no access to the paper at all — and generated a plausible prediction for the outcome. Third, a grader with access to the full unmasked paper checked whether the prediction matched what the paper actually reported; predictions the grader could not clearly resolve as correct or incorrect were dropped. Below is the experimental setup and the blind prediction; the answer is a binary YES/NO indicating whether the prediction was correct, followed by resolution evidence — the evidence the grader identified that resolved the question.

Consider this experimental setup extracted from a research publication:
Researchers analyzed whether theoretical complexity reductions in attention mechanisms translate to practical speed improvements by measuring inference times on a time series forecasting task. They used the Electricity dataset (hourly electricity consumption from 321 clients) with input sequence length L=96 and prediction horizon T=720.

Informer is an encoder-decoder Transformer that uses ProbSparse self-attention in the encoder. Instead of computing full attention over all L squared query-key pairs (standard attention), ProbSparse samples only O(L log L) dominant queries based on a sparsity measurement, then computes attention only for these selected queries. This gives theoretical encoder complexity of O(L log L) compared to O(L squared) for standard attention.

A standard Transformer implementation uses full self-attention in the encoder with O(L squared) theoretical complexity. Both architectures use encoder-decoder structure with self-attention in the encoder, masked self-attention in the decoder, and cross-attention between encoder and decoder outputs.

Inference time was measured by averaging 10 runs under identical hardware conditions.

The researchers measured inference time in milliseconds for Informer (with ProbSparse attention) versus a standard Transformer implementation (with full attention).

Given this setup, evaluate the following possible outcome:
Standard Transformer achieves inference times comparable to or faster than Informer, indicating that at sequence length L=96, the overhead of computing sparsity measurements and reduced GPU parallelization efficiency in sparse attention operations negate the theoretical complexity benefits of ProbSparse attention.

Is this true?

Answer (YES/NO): YES